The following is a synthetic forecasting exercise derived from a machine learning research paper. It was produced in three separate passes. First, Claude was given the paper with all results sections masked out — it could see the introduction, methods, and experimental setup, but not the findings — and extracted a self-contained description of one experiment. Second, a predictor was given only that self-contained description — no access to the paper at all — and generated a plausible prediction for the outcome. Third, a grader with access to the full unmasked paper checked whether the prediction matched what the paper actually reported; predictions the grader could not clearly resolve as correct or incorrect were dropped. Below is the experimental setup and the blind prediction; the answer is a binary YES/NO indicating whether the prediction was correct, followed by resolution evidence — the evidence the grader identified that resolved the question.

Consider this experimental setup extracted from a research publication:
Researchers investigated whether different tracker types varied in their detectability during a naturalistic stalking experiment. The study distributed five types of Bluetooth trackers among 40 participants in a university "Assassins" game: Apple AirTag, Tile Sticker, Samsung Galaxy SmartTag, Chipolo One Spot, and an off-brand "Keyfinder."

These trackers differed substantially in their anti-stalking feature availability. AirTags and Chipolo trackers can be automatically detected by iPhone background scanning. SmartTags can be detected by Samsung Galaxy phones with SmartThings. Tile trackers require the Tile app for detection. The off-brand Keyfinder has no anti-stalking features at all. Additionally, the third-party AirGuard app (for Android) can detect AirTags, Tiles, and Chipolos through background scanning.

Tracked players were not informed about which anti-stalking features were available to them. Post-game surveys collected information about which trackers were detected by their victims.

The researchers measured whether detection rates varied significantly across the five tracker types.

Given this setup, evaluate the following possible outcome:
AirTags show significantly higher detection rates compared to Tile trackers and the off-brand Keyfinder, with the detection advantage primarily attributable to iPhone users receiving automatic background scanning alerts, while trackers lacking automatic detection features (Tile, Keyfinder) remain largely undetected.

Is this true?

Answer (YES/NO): NO